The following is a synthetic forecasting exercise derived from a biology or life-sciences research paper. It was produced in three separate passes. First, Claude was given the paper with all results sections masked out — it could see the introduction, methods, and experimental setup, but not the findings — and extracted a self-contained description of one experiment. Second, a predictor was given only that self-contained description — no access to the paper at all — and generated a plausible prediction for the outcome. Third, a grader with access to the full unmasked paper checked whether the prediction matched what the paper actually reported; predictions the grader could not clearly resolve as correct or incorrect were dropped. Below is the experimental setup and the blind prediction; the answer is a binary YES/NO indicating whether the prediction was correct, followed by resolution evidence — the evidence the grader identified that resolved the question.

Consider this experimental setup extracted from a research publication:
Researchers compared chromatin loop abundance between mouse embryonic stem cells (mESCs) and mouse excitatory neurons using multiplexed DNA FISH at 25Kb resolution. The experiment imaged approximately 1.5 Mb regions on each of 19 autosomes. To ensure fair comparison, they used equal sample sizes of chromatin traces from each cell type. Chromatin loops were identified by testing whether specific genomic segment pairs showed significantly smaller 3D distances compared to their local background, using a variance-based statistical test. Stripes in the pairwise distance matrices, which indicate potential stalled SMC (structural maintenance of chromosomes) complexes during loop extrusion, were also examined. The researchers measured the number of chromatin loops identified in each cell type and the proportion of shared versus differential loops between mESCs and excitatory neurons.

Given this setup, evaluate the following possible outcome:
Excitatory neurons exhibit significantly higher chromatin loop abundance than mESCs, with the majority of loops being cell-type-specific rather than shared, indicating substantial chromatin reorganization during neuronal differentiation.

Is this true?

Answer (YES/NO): YES